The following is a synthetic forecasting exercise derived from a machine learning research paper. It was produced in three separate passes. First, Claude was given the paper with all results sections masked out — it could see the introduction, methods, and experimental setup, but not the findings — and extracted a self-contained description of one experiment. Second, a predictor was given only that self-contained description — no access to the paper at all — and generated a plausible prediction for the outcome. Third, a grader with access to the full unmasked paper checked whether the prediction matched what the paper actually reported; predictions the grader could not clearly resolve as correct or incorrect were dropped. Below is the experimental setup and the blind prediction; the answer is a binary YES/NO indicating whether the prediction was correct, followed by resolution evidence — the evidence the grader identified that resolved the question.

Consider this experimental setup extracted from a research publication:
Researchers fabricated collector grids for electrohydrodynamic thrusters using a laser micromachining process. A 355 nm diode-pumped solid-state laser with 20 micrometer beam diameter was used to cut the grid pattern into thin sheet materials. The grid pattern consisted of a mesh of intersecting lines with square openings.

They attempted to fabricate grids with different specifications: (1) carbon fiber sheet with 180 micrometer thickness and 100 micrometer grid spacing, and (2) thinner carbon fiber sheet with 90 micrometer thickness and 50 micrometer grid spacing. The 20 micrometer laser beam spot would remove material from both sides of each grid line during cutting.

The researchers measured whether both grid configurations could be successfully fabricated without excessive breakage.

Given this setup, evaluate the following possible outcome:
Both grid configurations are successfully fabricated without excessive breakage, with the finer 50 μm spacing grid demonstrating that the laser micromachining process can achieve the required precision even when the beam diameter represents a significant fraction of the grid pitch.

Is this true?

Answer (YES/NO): NO